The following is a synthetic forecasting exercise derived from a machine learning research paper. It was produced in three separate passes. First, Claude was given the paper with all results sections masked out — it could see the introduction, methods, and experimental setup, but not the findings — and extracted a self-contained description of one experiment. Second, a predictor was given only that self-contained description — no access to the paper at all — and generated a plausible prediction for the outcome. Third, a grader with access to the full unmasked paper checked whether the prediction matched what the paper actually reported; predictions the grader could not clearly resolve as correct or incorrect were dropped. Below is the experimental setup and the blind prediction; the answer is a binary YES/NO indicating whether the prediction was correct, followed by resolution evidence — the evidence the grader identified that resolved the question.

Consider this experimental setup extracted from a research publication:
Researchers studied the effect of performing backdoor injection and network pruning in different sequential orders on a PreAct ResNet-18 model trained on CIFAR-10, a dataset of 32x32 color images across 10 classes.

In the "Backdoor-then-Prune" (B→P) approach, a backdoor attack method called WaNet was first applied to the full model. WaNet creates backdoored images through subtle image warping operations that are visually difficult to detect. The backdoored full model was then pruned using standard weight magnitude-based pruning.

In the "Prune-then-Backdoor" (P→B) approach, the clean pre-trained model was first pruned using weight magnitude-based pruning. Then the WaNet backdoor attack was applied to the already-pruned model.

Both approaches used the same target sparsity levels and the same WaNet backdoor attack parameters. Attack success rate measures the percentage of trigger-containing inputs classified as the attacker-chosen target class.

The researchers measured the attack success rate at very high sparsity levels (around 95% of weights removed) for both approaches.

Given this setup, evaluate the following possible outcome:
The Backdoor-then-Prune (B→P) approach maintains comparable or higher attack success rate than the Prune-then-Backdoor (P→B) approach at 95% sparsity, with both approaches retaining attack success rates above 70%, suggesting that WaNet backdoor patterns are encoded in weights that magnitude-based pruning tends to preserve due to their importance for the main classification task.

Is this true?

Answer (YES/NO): NO